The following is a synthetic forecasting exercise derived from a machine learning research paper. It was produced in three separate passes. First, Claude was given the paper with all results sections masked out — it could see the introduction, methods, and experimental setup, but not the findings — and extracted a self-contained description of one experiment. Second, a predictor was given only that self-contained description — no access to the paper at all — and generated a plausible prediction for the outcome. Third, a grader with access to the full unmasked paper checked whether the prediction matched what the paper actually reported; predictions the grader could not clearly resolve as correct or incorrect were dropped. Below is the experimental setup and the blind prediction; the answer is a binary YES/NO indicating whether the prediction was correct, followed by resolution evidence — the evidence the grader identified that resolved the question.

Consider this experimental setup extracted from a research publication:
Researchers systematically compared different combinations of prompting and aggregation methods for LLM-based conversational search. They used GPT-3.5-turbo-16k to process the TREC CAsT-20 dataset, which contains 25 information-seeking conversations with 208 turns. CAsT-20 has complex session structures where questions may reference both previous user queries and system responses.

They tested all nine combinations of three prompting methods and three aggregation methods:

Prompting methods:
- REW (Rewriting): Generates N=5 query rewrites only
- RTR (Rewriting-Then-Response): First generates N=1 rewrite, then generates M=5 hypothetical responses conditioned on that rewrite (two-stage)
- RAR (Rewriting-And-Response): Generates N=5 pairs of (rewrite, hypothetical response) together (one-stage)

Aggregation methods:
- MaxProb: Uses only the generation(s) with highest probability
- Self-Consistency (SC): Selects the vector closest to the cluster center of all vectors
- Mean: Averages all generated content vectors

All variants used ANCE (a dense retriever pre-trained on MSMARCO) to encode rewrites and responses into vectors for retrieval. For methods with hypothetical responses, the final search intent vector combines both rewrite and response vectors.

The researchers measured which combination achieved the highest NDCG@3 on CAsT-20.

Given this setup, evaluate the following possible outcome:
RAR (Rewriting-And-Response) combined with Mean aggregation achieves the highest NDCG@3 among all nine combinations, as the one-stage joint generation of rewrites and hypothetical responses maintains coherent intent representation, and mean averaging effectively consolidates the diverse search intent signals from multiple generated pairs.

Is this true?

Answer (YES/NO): NO